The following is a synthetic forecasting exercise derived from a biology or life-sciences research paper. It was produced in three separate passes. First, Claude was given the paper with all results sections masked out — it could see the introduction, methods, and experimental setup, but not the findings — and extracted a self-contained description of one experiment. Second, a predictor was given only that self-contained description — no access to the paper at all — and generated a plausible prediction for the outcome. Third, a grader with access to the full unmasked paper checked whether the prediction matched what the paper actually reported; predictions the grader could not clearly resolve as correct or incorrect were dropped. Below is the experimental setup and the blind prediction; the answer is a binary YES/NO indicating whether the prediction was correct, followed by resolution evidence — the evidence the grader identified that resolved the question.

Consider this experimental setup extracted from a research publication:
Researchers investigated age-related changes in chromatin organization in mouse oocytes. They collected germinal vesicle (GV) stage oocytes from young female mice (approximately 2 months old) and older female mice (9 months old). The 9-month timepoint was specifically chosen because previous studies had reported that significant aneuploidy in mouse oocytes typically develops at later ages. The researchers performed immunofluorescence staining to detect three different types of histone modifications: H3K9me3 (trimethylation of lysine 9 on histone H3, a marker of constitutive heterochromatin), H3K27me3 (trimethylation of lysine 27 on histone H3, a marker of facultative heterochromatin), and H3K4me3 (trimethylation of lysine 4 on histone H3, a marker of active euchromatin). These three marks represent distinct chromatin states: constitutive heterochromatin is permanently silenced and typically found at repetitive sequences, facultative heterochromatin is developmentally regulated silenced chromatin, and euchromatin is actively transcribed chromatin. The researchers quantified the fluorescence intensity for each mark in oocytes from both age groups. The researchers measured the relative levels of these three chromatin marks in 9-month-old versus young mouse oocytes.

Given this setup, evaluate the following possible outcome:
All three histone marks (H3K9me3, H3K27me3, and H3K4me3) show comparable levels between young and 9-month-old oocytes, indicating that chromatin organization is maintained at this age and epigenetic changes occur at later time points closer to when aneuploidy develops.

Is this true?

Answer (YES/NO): NO